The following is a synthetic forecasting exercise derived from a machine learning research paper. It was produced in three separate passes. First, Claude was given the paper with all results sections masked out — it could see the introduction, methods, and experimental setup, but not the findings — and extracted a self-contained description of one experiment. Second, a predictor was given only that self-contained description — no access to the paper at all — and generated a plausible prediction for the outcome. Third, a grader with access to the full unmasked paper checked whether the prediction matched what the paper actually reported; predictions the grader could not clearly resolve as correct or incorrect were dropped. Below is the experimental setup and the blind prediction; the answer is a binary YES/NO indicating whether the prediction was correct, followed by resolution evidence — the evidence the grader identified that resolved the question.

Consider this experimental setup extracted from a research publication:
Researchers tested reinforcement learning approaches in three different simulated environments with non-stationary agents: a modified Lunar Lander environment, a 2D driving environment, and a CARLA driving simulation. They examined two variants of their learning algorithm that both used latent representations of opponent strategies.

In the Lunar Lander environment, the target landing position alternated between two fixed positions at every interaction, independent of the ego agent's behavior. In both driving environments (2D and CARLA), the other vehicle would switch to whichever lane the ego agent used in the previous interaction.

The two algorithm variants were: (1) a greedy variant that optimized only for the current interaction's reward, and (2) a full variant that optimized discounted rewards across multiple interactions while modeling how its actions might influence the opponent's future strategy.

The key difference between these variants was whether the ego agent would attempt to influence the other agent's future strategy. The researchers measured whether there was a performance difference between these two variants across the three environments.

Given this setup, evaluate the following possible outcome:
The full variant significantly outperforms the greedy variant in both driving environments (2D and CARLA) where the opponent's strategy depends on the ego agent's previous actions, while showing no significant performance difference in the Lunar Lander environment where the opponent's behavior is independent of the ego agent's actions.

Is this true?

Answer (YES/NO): NO